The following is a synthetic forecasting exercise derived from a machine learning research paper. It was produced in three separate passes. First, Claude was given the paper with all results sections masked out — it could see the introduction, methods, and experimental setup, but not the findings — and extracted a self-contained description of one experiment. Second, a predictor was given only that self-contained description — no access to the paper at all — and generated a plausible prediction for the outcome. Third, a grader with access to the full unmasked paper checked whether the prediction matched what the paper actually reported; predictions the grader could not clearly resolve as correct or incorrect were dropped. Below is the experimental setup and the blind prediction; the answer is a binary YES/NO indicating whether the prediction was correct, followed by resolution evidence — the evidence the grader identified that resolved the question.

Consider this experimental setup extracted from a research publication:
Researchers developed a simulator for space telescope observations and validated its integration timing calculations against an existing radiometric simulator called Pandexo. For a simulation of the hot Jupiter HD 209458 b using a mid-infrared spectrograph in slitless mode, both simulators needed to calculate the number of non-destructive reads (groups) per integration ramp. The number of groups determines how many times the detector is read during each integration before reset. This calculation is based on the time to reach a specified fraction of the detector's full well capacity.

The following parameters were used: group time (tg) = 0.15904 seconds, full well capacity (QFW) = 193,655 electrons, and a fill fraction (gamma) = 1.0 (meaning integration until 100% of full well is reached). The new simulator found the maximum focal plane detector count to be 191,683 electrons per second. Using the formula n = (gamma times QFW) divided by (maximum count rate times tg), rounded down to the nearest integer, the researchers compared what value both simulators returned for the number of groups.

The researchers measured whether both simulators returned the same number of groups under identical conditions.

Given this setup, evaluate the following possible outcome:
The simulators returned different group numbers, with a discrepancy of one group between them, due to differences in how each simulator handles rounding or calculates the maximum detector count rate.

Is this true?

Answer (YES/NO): NO